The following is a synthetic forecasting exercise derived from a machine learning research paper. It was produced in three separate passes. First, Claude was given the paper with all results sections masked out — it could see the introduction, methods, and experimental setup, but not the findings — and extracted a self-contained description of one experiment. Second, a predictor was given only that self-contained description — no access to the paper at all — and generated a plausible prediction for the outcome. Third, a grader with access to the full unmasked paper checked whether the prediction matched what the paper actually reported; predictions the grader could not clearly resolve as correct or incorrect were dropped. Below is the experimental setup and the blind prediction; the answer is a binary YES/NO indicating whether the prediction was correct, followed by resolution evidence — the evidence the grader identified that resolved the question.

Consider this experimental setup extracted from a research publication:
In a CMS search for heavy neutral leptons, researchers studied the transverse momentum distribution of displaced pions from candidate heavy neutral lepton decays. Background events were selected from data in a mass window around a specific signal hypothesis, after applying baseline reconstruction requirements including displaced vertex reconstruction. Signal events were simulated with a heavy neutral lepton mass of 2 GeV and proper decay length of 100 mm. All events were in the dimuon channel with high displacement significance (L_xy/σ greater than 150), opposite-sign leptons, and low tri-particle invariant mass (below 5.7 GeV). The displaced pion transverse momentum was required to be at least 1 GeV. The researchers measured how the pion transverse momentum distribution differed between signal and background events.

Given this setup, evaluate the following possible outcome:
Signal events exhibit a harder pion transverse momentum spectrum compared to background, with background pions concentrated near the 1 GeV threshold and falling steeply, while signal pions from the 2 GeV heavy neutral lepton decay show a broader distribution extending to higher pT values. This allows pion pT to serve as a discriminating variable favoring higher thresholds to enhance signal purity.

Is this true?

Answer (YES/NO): YES